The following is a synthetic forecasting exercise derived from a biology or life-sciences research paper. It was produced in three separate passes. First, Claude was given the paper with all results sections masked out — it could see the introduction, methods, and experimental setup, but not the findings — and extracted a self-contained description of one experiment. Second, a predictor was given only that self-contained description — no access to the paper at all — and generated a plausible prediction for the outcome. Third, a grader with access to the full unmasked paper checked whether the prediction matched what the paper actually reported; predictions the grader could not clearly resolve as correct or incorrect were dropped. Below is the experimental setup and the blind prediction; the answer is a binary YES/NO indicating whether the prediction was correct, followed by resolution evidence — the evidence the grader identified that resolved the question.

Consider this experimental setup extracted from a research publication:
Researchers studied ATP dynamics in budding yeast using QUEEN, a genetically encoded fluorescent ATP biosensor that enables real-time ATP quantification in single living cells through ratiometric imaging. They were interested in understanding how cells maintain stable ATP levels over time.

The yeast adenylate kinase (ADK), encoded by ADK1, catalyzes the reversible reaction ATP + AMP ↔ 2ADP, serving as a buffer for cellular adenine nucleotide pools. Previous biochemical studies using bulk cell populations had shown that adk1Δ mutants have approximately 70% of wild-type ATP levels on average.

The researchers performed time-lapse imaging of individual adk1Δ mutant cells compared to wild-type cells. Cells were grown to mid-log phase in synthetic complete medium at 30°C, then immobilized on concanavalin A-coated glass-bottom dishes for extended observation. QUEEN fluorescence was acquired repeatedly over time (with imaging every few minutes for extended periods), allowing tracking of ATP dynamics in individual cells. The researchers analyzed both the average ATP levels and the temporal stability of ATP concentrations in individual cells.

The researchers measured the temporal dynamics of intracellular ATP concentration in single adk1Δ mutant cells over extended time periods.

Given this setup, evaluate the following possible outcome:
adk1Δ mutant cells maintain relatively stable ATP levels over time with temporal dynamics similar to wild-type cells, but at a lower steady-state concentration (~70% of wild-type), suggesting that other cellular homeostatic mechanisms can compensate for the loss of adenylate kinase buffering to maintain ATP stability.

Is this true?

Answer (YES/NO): NO